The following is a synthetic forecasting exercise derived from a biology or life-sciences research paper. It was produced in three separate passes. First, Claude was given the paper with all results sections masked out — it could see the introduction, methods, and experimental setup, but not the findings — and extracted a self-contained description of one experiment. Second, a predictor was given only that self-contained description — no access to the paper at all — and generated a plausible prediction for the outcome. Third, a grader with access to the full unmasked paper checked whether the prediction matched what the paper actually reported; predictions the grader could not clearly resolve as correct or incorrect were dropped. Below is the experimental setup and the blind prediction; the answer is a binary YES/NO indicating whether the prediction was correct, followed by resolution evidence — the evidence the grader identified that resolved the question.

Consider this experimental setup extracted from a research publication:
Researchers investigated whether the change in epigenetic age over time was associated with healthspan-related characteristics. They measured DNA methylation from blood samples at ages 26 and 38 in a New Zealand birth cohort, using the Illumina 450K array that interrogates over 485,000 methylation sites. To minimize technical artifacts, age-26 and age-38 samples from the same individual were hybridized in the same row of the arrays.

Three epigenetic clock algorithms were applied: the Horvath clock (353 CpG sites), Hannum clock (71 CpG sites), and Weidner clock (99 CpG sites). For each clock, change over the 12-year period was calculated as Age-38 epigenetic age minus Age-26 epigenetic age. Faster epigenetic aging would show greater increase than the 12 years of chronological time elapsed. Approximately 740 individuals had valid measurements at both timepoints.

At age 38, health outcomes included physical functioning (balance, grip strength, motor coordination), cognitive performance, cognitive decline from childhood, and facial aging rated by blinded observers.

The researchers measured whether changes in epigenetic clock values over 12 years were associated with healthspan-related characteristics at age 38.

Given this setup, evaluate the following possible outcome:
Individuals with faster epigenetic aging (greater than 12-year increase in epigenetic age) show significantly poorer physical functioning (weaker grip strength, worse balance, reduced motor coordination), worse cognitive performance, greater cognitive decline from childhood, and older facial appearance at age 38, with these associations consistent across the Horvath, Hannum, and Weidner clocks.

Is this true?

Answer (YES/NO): NO